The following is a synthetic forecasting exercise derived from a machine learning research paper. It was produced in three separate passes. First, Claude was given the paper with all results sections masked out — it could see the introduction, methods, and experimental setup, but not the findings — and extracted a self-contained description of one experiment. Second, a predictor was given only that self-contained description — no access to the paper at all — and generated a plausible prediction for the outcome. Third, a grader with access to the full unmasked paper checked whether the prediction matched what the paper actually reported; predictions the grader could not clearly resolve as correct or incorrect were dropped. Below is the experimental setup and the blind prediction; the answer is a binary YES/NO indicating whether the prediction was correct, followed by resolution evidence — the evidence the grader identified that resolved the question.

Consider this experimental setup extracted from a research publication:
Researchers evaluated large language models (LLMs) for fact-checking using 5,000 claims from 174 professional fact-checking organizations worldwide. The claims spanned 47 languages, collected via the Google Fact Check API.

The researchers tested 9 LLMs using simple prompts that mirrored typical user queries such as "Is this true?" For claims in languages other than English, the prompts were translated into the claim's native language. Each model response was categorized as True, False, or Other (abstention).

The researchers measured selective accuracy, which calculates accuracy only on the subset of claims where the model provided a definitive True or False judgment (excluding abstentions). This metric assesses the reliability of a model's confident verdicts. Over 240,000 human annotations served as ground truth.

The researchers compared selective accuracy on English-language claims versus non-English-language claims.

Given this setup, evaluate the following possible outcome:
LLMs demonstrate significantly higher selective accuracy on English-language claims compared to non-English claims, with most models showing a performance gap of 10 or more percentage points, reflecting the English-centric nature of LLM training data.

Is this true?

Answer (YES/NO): NO